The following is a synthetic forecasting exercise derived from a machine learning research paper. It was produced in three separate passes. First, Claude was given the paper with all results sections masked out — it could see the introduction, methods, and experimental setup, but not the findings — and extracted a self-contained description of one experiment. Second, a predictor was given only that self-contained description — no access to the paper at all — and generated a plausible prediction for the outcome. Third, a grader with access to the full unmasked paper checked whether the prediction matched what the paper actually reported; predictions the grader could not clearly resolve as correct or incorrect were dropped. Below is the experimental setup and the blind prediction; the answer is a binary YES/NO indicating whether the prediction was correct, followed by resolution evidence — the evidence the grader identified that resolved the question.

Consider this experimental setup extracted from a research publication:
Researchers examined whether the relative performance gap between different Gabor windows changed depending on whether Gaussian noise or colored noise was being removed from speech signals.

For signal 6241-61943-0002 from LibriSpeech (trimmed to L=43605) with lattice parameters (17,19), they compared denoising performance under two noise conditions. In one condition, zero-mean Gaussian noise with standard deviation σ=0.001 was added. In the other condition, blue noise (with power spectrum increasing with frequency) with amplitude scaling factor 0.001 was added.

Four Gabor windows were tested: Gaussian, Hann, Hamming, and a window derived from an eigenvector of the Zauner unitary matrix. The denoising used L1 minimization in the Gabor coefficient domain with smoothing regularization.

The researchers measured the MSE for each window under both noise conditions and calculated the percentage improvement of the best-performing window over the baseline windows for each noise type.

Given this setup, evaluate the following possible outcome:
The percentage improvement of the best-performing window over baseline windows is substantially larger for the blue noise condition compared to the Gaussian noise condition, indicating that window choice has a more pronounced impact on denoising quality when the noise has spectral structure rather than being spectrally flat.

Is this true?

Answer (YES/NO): YES